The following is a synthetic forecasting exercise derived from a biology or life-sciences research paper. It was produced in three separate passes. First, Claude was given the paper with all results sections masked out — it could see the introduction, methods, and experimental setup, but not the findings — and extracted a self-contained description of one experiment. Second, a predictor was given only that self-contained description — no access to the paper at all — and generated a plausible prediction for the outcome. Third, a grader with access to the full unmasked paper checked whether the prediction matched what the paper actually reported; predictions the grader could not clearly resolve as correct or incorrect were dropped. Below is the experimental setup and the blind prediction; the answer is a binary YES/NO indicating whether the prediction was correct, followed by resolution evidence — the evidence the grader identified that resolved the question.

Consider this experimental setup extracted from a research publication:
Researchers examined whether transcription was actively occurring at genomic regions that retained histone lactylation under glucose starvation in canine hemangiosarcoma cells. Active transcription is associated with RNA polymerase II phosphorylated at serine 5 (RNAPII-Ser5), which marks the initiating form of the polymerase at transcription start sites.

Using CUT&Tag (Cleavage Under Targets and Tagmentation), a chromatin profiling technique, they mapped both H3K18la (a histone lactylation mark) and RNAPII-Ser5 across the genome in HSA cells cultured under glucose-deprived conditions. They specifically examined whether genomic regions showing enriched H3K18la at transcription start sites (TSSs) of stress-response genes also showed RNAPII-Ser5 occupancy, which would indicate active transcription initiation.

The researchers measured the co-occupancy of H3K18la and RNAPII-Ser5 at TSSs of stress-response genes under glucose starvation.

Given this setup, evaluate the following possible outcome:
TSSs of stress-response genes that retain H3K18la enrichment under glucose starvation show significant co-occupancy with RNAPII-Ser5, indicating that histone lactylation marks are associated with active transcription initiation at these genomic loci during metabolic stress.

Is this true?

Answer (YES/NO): YES